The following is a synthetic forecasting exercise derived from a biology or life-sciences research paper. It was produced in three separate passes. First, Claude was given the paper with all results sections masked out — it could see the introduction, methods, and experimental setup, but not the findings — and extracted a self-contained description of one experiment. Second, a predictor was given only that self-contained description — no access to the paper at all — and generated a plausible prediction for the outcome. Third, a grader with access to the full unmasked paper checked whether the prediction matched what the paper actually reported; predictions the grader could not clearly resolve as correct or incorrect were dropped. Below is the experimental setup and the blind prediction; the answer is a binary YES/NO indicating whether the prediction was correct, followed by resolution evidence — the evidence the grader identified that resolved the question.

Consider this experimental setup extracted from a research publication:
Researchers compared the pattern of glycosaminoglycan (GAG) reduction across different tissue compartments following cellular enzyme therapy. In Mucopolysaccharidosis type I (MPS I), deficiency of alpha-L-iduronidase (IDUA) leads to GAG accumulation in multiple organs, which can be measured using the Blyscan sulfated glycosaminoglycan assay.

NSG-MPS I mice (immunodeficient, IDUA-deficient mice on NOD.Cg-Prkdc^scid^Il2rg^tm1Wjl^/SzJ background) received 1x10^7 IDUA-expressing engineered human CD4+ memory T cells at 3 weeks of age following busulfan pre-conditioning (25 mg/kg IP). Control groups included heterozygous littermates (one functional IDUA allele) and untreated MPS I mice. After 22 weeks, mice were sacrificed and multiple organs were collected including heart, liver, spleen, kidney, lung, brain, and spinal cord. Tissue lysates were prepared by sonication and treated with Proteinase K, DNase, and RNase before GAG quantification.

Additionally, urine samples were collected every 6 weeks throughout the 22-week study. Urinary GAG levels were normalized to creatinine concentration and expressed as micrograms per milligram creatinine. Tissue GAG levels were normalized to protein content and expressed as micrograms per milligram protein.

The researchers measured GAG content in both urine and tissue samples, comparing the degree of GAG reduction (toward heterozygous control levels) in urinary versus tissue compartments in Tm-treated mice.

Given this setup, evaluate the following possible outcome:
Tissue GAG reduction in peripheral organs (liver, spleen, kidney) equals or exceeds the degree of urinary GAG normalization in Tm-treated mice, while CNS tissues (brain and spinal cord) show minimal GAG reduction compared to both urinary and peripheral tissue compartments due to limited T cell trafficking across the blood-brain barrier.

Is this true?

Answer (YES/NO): NO